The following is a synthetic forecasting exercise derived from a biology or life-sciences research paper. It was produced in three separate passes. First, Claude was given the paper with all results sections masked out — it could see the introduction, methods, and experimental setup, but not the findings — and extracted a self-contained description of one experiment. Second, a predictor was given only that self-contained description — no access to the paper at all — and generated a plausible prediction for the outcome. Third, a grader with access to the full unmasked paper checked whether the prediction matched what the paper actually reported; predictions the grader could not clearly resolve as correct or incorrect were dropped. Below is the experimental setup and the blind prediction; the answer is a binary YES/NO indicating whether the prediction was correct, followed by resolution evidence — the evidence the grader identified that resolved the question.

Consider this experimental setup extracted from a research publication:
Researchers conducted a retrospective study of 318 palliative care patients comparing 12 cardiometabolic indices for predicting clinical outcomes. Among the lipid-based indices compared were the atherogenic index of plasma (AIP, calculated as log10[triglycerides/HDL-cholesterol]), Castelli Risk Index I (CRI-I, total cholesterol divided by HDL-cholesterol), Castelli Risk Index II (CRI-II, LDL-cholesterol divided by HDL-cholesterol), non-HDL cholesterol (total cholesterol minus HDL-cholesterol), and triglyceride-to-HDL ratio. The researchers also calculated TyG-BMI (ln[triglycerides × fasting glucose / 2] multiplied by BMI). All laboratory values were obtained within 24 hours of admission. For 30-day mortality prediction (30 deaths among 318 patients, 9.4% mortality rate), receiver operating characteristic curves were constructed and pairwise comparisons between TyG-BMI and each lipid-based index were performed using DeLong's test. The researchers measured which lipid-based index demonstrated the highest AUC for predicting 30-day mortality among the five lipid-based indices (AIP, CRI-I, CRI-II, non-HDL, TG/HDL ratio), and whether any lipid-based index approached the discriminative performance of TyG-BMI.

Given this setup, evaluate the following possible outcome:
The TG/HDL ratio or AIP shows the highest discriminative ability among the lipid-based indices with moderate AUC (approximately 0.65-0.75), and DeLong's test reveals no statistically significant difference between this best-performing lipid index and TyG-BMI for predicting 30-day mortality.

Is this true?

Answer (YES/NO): NO